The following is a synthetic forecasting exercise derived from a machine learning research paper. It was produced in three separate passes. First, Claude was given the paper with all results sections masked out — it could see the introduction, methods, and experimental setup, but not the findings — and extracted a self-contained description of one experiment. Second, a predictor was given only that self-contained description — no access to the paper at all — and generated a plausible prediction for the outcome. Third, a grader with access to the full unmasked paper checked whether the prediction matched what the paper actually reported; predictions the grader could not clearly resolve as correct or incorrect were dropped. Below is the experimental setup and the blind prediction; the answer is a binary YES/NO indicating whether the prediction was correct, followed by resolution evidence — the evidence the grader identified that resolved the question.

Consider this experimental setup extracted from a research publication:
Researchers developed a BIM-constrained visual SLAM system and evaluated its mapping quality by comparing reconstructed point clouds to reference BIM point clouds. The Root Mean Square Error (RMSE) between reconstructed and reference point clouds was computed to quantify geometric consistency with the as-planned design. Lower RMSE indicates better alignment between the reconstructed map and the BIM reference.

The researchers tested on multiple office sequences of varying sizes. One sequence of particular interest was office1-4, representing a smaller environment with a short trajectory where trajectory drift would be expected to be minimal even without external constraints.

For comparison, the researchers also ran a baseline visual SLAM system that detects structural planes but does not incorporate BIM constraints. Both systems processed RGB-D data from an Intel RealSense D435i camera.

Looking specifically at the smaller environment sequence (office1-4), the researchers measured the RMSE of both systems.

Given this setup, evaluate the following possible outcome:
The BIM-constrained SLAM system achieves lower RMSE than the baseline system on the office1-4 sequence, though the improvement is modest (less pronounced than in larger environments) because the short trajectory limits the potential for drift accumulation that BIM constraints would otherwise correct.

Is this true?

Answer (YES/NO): NO